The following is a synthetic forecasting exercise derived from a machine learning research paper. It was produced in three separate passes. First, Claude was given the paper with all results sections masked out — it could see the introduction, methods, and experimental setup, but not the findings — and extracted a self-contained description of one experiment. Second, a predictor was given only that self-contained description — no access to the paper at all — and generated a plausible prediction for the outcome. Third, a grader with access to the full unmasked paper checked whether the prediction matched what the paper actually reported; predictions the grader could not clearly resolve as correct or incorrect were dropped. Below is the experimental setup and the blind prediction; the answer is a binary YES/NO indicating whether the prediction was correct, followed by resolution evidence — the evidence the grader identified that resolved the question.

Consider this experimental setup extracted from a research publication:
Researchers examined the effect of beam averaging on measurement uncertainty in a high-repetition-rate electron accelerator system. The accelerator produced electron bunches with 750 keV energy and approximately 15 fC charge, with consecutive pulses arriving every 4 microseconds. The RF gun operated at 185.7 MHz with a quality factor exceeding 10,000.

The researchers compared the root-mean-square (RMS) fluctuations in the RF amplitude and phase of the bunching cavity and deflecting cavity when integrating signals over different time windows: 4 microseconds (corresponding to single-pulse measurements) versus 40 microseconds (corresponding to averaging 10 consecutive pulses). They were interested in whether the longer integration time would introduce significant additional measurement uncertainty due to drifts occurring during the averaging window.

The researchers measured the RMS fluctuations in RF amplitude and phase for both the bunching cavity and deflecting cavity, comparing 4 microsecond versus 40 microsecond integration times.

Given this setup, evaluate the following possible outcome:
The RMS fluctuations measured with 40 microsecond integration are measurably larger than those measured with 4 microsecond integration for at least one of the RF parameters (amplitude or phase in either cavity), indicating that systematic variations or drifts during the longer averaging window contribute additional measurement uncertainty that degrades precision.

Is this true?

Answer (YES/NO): YES